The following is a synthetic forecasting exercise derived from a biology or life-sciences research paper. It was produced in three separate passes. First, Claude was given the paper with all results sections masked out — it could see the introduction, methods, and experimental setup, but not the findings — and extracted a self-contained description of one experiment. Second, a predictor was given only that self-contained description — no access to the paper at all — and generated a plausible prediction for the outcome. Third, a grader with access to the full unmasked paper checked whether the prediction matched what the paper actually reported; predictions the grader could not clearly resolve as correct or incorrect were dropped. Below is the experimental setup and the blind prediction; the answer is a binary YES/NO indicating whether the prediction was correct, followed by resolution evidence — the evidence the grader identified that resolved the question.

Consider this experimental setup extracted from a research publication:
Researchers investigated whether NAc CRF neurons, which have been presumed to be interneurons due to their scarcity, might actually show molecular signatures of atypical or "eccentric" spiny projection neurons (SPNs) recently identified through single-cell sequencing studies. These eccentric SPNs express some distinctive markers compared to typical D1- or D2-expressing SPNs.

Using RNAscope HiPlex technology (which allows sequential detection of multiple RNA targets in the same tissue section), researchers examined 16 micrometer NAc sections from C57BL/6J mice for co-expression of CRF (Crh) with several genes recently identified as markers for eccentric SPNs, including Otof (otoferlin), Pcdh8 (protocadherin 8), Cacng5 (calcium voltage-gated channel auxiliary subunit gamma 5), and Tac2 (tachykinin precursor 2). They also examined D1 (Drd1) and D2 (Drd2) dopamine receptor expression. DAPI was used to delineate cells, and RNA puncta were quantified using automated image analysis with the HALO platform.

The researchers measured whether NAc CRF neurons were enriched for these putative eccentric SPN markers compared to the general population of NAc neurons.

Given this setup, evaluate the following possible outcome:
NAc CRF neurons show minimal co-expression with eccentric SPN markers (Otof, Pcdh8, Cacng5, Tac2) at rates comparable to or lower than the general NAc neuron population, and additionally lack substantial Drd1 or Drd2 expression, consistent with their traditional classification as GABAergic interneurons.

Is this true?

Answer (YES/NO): NO